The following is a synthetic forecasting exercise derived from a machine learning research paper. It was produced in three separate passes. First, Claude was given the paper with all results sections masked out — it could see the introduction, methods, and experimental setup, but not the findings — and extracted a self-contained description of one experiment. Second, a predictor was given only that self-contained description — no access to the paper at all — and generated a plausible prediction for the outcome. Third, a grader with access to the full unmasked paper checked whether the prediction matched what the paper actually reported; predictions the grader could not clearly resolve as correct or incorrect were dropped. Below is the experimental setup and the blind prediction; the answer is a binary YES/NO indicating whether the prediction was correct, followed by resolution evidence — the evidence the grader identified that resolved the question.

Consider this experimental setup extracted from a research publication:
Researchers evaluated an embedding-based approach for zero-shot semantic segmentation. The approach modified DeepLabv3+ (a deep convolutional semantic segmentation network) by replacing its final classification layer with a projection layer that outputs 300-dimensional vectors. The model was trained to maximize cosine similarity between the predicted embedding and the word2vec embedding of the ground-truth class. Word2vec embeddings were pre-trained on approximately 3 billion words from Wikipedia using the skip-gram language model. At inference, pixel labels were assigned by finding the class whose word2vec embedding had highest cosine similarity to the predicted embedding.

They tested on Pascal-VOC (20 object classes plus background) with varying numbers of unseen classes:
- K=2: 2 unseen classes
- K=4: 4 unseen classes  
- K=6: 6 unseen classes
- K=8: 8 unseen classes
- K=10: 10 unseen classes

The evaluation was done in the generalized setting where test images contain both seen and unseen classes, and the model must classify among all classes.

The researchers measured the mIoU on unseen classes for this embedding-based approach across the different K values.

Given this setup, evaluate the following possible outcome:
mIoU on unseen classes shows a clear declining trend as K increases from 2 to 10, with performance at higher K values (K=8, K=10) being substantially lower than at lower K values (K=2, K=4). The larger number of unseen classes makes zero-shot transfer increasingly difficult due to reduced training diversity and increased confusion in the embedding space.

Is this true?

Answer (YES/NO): YES